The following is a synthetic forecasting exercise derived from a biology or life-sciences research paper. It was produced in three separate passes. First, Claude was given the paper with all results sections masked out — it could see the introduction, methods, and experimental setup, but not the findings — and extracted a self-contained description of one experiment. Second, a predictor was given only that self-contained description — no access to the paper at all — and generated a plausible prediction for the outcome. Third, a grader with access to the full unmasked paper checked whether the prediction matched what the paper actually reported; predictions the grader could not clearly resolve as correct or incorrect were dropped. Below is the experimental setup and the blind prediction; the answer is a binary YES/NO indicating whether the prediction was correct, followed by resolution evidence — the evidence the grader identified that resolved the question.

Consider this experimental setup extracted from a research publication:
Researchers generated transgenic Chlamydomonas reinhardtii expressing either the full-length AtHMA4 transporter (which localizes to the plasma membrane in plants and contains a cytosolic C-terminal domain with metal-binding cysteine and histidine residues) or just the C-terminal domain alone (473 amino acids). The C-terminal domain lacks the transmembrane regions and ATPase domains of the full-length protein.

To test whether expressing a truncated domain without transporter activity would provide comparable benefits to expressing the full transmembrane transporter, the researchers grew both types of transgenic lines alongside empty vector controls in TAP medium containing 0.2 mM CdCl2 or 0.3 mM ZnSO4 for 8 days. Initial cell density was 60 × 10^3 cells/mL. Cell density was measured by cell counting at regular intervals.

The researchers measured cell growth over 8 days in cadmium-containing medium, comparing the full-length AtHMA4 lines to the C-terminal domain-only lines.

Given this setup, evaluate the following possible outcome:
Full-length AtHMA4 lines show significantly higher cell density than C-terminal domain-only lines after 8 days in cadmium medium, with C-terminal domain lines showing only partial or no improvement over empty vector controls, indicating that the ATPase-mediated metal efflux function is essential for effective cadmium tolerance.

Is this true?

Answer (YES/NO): NO